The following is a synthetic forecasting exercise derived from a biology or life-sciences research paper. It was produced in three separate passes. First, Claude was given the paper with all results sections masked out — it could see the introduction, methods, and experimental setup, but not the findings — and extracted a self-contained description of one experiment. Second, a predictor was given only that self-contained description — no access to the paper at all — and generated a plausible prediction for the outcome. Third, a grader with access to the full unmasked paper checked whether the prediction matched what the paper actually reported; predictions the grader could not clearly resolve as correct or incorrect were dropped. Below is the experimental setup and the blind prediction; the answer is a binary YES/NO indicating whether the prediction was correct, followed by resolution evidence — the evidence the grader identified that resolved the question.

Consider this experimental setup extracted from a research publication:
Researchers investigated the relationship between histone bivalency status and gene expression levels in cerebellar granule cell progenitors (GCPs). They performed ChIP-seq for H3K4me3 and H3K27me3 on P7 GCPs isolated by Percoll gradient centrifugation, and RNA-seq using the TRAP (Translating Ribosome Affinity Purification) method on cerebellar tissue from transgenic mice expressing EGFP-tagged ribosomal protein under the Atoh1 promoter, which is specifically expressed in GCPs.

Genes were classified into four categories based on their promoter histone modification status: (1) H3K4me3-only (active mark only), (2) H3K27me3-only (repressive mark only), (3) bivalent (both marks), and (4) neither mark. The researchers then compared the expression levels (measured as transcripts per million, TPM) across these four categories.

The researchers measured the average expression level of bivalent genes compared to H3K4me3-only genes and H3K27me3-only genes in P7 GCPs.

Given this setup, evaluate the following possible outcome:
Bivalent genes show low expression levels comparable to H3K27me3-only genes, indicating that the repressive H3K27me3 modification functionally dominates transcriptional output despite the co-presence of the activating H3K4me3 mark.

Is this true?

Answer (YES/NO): NO